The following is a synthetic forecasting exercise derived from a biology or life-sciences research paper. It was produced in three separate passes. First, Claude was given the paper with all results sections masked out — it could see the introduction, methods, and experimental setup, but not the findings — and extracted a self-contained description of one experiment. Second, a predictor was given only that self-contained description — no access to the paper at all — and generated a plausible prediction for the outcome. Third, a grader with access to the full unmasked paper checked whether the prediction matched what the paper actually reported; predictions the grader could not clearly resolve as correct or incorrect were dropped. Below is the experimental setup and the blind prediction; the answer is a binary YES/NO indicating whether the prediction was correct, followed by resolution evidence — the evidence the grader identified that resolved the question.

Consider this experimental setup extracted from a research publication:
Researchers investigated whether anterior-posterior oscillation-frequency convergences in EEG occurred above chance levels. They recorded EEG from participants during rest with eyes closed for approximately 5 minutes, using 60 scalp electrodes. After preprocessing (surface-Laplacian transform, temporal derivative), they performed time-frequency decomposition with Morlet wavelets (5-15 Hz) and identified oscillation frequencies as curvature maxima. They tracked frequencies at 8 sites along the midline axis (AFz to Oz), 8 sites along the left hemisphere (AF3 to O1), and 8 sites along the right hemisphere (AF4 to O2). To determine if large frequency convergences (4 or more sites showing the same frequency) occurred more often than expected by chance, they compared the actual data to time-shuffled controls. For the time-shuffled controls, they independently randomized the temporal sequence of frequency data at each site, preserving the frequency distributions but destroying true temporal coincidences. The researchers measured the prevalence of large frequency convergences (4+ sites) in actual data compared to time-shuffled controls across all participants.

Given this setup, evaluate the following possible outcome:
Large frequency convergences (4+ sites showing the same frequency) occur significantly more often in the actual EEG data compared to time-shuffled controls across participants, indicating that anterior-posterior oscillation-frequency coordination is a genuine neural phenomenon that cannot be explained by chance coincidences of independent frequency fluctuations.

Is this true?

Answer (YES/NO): YES